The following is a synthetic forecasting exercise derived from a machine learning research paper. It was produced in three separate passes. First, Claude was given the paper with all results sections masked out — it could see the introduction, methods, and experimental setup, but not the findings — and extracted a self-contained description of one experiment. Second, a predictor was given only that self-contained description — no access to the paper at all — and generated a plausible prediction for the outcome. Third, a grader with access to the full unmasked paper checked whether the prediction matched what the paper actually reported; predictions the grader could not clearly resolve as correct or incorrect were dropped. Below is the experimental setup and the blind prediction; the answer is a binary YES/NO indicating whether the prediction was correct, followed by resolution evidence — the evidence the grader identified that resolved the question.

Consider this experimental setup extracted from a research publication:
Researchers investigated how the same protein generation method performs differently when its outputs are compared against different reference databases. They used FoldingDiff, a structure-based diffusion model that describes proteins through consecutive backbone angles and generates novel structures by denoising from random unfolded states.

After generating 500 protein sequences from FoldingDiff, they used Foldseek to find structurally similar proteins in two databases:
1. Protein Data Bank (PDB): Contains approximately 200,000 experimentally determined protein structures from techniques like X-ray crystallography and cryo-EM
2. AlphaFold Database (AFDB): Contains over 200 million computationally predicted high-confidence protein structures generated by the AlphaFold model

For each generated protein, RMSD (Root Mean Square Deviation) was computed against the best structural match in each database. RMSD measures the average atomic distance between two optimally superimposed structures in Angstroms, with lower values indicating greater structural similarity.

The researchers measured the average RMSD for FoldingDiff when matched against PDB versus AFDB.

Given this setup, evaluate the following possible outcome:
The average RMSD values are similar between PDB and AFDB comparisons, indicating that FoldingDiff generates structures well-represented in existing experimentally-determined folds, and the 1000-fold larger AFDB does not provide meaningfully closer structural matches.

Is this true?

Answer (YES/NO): NO